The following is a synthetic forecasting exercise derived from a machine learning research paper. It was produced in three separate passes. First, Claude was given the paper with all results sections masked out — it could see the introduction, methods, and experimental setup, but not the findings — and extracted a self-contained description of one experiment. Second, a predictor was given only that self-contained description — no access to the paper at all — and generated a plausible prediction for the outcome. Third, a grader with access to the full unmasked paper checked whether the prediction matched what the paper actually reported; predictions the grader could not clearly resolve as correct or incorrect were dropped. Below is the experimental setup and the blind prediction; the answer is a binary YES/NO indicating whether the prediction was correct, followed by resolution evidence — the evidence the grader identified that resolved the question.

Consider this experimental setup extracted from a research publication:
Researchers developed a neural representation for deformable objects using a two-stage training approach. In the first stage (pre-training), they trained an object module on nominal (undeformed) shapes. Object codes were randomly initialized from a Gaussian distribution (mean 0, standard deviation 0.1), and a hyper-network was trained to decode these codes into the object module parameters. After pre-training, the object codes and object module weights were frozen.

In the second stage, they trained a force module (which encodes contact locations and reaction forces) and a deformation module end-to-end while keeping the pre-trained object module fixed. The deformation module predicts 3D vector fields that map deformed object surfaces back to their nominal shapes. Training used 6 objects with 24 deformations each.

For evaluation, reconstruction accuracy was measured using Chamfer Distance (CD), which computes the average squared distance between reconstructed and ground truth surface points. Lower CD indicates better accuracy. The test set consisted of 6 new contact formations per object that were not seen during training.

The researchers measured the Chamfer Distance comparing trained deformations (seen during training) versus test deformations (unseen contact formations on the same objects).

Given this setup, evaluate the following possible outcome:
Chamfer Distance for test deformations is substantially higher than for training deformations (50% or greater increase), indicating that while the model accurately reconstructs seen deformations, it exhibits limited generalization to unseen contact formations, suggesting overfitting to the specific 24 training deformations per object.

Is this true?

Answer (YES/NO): NO